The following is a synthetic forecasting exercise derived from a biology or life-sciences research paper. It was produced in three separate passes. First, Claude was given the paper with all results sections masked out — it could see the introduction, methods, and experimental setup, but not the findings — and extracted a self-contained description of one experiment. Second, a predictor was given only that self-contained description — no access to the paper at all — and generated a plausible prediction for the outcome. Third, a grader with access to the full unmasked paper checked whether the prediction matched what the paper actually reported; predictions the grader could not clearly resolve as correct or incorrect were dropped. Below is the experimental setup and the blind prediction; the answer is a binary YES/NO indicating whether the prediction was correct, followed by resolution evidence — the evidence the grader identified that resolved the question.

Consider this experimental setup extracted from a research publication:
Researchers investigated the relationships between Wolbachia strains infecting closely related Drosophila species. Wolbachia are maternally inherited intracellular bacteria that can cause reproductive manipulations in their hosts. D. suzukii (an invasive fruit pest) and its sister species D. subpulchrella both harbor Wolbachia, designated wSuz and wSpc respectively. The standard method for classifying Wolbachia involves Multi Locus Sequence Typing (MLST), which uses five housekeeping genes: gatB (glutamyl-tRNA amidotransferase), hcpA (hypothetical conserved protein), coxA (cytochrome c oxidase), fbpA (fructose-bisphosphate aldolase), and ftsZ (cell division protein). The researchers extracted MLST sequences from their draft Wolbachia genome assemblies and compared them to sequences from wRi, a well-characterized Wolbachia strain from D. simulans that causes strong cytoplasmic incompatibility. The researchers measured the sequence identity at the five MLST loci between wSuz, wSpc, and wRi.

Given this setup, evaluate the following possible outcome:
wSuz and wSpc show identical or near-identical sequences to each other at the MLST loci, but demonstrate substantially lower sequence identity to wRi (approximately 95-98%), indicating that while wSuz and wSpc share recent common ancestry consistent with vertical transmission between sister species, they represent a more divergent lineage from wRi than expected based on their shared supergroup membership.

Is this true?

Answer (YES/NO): NO